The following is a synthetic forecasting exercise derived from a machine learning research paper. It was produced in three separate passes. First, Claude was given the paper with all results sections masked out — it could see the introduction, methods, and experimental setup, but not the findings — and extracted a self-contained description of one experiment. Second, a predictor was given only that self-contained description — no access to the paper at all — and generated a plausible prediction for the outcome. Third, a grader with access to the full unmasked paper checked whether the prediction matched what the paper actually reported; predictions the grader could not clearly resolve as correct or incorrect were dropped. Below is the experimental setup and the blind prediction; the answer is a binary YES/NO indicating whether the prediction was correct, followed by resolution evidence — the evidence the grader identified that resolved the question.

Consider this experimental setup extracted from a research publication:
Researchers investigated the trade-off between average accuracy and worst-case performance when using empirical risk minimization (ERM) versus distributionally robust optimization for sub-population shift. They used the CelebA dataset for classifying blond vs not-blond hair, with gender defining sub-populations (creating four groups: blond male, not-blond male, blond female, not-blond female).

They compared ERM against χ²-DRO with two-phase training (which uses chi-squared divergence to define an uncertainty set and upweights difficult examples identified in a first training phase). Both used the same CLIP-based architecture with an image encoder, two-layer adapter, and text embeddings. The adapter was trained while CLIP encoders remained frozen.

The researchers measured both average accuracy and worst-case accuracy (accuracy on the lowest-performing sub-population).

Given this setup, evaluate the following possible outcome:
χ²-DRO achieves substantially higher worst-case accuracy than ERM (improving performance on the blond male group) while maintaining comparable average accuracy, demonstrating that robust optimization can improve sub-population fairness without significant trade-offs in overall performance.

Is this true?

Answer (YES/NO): NO